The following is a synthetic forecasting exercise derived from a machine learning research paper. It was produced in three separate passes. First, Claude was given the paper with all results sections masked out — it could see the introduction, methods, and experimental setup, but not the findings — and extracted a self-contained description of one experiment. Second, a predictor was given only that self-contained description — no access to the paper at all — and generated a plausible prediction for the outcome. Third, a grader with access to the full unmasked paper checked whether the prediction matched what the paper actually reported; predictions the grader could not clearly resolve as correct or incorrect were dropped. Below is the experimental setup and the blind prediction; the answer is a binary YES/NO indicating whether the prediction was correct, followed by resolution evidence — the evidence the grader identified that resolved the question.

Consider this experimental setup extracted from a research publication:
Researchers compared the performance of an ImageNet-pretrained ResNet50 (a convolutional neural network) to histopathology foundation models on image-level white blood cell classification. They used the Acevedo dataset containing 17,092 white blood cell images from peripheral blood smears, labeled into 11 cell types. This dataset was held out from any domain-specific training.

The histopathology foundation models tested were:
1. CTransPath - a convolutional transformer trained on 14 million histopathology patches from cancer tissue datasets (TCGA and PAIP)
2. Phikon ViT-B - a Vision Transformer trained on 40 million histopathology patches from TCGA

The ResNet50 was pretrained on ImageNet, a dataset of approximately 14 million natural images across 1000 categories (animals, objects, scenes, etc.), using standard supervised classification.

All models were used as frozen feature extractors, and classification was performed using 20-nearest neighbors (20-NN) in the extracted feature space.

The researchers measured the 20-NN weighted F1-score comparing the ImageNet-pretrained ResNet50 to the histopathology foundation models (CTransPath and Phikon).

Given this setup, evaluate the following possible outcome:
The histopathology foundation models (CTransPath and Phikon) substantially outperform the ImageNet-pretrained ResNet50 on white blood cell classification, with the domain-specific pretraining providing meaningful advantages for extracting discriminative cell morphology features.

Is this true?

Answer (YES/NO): YES